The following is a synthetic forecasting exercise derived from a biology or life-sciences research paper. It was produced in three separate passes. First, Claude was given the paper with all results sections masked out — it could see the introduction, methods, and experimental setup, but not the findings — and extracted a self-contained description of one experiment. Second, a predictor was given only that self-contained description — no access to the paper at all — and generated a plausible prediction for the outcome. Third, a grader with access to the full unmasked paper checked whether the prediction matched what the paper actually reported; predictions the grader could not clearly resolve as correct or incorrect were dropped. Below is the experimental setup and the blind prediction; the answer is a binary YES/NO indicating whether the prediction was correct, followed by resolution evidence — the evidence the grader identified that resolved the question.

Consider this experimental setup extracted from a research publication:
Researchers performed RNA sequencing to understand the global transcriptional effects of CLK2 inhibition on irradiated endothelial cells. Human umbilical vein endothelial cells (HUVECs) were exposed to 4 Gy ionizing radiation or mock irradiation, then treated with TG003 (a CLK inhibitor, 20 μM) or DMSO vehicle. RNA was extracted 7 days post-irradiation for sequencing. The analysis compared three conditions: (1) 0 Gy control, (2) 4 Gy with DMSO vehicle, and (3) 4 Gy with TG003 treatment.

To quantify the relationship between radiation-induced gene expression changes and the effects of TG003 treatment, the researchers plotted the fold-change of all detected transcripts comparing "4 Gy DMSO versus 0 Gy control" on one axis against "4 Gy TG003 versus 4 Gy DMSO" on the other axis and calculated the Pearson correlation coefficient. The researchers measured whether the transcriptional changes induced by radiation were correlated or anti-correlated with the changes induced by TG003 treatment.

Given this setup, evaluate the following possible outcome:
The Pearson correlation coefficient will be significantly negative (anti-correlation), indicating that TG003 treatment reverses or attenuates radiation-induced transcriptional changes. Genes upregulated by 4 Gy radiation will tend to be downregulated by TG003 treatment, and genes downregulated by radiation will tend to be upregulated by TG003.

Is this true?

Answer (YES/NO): YES